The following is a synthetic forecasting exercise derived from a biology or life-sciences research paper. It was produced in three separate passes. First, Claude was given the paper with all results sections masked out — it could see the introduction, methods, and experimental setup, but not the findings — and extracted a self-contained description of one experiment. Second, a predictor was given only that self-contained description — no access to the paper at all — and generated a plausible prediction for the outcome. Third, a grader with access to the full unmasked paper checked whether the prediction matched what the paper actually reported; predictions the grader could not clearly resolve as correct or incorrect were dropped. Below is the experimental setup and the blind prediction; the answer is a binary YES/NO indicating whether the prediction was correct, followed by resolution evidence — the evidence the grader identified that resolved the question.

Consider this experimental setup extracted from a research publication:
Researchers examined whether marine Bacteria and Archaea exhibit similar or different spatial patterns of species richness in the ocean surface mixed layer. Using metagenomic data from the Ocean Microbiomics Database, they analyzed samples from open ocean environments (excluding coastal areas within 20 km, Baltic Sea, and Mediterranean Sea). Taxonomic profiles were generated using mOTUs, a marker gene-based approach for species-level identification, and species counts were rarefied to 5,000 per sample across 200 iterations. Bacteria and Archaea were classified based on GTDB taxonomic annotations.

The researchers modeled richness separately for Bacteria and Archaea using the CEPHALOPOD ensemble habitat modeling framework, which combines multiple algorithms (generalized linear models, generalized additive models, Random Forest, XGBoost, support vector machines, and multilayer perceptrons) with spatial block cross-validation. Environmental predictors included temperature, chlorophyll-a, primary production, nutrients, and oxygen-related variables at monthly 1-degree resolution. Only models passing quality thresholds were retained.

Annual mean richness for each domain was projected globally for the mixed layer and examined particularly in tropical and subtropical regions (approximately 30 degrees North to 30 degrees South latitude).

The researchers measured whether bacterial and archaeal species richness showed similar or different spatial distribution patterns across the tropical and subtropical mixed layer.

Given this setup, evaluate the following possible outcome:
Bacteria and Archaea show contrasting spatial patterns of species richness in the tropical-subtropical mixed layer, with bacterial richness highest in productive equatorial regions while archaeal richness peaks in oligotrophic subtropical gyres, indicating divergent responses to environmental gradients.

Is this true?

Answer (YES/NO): NO